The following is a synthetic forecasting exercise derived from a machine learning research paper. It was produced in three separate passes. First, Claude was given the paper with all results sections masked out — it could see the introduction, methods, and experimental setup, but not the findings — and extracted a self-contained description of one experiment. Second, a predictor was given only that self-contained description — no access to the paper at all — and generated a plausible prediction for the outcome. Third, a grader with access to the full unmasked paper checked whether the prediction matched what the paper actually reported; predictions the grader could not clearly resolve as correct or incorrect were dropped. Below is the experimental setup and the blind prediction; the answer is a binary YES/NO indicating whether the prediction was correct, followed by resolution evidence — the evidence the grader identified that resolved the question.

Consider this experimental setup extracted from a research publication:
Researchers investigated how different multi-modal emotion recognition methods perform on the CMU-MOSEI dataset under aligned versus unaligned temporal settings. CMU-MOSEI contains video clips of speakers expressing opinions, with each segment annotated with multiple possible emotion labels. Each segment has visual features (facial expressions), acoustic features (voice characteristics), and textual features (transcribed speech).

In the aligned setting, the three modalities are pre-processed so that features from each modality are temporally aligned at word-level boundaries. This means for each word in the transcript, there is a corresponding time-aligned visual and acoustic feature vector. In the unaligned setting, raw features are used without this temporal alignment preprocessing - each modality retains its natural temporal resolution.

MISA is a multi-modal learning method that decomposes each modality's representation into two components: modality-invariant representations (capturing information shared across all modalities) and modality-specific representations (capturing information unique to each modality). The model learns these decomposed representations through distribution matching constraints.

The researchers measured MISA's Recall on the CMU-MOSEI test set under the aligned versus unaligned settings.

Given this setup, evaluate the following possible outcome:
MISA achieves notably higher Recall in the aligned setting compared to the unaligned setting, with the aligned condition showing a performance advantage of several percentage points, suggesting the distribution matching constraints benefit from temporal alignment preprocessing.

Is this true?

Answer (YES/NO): NO